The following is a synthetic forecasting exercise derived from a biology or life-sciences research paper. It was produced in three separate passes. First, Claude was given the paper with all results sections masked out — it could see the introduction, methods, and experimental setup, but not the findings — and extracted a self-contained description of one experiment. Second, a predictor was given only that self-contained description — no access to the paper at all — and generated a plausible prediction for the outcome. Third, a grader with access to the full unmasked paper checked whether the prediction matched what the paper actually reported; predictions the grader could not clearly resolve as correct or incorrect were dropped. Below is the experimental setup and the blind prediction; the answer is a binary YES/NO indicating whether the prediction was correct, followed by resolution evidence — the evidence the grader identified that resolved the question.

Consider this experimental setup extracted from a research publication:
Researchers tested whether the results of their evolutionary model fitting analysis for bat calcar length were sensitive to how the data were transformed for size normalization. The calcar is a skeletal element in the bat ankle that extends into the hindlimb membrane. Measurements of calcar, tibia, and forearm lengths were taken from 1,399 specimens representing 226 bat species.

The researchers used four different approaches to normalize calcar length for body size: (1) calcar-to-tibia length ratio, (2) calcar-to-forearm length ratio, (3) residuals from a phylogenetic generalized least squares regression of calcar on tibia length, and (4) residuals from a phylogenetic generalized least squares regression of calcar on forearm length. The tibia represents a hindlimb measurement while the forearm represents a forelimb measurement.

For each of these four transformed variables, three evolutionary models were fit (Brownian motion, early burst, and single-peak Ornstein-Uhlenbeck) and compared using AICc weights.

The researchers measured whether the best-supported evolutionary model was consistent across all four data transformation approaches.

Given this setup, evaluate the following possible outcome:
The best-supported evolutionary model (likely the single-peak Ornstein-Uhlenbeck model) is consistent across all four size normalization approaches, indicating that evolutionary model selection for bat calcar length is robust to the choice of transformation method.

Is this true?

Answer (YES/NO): NO